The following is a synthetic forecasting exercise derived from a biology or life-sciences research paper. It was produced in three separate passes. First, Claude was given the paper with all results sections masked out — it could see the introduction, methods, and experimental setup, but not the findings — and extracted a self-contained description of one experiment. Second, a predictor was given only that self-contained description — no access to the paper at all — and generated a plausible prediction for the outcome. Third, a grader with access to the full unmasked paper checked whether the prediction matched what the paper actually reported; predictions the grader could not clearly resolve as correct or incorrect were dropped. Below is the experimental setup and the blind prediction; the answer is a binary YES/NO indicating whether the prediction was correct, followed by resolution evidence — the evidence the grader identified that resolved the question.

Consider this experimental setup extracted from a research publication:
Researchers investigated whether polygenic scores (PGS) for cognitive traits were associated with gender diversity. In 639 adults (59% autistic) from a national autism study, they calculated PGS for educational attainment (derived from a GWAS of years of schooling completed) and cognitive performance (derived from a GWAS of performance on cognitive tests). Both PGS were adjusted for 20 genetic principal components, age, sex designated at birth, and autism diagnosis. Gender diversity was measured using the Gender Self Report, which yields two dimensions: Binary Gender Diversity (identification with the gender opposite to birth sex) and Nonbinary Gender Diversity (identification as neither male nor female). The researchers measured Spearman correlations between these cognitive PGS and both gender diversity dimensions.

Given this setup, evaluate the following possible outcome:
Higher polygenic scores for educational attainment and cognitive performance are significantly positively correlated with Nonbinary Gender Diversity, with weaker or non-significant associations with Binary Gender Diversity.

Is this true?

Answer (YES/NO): NO